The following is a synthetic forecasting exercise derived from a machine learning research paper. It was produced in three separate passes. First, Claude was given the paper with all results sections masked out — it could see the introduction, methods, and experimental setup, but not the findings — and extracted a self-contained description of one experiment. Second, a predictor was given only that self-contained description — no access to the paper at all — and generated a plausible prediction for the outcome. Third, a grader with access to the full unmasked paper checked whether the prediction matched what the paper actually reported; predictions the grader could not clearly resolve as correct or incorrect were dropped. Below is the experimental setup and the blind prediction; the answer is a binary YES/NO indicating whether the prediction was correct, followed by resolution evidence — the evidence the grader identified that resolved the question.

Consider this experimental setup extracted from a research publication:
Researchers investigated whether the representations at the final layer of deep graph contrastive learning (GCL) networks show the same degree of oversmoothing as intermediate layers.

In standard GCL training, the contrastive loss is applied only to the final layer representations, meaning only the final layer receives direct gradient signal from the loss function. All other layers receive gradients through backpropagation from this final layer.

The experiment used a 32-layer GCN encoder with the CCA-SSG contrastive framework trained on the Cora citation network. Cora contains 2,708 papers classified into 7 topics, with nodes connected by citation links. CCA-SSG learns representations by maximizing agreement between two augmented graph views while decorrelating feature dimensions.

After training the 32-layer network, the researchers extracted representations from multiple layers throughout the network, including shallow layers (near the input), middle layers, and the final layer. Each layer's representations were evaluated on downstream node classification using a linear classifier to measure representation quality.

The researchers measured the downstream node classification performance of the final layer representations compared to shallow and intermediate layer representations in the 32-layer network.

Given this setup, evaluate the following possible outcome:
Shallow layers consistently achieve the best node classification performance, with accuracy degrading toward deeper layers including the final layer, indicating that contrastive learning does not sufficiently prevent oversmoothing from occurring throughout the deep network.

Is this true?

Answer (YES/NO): NO